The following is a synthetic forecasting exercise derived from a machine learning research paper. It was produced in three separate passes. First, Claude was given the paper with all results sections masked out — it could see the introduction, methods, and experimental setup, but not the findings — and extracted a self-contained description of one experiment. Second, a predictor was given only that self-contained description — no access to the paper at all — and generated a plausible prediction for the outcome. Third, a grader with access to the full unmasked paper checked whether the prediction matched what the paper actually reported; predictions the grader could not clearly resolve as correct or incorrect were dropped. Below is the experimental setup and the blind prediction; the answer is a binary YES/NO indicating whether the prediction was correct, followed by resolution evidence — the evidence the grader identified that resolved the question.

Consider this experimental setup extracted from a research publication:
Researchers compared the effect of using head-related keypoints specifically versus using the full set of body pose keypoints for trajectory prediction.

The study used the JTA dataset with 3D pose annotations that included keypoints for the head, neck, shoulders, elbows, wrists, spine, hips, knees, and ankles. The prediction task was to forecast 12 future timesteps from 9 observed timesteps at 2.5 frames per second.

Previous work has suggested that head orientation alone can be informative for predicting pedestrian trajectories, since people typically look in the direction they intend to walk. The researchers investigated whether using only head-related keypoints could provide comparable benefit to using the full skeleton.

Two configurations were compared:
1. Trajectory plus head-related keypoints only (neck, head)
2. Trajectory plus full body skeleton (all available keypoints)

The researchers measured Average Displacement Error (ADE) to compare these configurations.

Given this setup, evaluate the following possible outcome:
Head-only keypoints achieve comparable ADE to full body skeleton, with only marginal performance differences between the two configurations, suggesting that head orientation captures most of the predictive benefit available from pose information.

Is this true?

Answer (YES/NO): NO